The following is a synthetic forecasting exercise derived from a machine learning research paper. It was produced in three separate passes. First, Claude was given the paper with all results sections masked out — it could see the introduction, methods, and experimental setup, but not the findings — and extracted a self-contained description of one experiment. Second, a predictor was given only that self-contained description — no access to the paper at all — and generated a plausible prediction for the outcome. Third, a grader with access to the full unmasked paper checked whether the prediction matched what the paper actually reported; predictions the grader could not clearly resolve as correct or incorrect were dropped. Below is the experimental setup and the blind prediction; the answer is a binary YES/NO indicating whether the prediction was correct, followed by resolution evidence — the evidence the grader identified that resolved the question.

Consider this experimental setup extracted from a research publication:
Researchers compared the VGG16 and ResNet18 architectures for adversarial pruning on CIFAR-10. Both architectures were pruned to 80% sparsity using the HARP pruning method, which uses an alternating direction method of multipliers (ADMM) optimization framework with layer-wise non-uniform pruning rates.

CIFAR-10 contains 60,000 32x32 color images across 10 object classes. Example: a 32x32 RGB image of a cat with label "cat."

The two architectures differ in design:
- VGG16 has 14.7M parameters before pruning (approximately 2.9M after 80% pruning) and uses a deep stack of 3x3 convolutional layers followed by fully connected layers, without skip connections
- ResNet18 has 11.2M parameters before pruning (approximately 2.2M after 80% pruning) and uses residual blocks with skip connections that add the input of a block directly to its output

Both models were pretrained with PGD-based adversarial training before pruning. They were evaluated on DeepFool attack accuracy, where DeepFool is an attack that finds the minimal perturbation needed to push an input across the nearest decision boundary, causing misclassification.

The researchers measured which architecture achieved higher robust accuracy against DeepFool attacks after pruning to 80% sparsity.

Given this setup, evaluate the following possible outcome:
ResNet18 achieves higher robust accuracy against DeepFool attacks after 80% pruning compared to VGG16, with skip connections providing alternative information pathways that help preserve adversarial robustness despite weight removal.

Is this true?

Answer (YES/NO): NO